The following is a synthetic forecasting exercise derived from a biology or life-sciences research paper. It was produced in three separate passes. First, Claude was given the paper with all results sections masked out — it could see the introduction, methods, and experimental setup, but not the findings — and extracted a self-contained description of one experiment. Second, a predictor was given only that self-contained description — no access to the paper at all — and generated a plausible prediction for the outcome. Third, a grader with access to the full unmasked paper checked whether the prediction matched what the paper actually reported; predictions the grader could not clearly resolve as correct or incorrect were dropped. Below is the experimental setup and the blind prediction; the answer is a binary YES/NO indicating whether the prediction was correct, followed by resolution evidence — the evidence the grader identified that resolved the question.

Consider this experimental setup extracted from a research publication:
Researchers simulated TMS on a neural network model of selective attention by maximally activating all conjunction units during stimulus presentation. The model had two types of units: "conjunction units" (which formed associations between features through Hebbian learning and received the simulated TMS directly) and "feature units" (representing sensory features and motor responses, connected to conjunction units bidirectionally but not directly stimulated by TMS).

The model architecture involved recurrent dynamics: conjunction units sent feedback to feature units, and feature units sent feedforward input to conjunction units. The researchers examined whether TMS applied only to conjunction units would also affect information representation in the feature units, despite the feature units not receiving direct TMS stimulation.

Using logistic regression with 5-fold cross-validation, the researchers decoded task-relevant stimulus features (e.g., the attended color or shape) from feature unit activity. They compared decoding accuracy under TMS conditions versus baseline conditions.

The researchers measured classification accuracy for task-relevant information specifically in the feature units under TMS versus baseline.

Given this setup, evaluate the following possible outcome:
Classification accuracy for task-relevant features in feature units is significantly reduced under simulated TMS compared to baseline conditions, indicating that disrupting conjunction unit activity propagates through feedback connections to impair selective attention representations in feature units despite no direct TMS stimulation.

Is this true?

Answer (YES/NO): YES